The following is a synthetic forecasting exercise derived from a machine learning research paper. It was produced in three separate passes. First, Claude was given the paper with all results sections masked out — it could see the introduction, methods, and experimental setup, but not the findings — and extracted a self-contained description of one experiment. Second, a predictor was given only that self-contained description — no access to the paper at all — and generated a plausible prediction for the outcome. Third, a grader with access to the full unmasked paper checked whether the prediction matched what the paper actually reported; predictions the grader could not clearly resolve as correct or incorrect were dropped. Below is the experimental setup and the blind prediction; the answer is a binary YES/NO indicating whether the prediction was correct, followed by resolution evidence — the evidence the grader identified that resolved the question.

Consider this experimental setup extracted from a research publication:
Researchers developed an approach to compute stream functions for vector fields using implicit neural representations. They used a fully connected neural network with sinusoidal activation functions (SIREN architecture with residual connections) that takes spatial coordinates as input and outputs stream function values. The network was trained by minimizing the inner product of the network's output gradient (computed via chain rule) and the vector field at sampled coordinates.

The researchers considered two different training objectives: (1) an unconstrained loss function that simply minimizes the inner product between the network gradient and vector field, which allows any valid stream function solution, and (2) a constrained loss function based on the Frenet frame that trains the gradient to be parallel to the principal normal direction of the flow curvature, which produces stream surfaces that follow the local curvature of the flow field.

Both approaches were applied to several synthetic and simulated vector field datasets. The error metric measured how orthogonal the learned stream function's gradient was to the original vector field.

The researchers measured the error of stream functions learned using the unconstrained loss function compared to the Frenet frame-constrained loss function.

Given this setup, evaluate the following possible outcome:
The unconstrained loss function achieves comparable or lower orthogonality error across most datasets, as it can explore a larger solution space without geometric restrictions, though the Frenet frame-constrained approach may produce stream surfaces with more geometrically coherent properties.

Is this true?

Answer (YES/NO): YES